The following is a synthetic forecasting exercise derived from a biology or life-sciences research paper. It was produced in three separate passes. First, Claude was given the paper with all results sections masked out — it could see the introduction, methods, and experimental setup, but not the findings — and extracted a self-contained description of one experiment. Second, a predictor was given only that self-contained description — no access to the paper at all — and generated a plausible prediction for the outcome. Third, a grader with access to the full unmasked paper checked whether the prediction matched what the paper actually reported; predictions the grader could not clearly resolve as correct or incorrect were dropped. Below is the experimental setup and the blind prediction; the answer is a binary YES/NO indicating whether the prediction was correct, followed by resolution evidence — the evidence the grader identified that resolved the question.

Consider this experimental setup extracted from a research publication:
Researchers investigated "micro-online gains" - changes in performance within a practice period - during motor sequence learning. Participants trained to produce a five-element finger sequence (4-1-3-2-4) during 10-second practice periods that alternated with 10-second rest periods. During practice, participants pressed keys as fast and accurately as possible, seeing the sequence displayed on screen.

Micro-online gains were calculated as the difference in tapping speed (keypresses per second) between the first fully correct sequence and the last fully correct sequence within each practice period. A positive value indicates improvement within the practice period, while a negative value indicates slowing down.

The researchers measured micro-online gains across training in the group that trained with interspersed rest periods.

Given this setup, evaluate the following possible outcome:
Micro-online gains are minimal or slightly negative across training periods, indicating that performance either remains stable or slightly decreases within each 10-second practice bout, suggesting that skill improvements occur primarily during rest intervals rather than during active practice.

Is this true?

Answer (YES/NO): YES